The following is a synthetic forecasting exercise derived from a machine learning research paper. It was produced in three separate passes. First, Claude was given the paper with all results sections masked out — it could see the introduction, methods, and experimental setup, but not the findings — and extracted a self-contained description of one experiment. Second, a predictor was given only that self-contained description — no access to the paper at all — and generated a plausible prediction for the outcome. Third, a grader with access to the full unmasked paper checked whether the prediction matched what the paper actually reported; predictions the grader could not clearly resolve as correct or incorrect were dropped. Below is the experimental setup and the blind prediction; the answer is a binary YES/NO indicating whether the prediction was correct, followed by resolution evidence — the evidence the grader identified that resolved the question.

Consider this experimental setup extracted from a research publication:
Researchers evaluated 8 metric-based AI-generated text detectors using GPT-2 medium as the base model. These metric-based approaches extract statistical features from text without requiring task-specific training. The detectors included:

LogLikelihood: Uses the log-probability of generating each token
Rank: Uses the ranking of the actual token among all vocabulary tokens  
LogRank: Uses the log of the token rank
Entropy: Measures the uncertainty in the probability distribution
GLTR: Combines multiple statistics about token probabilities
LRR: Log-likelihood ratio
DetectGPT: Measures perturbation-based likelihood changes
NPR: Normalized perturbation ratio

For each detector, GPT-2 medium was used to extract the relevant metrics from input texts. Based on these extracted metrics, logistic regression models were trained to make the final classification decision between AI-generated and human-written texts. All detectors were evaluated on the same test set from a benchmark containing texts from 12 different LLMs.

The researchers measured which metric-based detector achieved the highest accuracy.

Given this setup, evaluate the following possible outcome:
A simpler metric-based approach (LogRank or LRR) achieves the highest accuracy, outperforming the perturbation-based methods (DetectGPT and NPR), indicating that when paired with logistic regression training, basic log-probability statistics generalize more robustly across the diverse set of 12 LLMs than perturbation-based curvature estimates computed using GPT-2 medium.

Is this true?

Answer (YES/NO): NO